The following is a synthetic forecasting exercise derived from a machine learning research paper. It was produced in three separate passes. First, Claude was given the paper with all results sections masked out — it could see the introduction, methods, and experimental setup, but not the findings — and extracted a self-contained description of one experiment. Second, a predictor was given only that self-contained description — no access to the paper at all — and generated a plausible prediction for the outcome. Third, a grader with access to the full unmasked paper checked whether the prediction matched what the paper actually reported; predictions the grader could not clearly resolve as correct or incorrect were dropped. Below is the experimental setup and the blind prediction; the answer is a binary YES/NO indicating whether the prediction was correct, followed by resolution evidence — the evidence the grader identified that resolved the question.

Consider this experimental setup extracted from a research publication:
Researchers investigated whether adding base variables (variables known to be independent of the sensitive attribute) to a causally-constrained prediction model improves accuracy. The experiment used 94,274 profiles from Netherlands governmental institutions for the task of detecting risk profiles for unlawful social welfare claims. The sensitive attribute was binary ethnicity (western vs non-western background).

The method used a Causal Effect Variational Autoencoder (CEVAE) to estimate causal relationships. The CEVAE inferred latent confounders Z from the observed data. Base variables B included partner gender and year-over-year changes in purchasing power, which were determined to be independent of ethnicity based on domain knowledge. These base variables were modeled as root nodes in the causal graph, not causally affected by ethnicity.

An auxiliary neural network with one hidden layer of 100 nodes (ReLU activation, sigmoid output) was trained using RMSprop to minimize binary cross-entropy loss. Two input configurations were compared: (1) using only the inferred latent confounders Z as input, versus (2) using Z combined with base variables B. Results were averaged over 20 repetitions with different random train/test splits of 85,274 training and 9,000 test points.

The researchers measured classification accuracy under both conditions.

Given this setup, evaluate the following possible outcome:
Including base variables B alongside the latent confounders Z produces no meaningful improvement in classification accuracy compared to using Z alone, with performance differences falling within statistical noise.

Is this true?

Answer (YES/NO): NO